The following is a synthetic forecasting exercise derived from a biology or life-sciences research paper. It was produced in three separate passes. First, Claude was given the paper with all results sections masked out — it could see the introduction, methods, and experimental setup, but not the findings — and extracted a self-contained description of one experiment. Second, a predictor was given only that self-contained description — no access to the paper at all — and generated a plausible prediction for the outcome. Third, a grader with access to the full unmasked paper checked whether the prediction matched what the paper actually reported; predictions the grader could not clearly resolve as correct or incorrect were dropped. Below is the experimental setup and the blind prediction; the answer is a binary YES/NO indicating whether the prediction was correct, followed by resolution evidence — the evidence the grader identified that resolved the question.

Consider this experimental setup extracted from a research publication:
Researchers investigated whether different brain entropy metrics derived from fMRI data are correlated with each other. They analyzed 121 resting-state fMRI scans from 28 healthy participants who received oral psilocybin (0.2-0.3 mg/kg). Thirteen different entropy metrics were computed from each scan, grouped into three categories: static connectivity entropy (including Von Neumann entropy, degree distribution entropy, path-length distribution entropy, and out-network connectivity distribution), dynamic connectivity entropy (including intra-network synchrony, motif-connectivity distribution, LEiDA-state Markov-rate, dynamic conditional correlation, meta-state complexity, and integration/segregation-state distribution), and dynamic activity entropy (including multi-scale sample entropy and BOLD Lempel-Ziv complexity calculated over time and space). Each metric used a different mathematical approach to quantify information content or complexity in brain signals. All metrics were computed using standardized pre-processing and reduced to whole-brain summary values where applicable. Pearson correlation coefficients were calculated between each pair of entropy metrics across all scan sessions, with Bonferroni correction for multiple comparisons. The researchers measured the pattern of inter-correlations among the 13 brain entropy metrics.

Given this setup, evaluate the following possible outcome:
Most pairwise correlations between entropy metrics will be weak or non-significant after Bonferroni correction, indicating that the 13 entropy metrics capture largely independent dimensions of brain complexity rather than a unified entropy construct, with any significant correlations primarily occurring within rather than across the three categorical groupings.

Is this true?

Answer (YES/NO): NO